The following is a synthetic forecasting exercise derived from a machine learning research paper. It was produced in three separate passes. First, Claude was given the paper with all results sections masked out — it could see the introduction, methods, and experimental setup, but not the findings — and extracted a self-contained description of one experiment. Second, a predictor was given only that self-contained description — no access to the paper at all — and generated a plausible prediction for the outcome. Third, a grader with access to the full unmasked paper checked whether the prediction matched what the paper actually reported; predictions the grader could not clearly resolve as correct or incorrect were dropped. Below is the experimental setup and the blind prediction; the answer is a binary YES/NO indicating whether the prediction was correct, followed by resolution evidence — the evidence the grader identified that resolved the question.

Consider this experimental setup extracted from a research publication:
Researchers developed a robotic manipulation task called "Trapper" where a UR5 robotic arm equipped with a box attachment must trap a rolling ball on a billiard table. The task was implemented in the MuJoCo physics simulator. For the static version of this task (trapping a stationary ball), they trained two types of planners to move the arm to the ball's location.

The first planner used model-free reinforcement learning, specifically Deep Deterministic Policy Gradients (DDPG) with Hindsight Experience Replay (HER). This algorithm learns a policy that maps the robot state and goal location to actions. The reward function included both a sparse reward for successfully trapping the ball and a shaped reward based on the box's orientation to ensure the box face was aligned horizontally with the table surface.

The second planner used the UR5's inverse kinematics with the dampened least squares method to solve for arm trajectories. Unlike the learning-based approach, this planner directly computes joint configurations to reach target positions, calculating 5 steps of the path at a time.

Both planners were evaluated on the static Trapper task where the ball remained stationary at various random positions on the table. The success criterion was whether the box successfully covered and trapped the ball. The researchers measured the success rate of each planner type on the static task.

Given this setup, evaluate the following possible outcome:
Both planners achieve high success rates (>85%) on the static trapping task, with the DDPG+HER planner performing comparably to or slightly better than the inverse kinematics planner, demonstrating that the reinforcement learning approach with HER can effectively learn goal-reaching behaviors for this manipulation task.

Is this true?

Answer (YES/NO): NO